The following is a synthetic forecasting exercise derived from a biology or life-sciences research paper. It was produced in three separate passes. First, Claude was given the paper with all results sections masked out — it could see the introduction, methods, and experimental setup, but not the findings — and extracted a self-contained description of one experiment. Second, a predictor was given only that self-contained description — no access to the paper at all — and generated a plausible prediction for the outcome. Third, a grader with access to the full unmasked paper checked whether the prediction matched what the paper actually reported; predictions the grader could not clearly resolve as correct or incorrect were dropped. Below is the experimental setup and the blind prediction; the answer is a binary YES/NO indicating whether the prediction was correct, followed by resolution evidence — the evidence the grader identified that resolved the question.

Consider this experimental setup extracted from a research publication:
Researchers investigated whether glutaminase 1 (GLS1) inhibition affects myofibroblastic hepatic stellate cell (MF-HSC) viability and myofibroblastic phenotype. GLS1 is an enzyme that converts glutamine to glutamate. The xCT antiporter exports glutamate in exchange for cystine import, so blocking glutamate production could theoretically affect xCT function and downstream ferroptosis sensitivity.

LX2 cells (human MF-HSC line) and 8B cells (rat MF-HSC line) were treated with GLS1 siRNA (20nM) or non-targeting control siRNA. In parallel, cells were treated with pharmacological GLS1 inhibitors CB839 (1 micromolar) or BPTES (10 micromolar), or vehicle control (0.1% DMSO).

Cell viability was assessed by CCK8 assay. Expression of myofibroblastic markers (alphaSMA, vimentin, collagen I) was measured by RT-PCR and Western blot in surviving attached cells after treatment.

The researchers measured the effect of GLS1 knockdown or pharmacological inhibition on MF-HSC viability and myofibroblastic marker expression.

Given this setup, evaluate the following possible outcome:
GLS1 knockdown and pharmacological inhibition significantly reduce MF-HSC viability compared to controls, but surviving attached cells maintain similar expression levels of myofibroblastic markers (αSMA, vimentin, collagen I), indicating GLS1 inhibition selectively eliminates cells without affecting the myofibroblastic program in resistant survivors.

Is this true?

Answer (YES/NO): NO